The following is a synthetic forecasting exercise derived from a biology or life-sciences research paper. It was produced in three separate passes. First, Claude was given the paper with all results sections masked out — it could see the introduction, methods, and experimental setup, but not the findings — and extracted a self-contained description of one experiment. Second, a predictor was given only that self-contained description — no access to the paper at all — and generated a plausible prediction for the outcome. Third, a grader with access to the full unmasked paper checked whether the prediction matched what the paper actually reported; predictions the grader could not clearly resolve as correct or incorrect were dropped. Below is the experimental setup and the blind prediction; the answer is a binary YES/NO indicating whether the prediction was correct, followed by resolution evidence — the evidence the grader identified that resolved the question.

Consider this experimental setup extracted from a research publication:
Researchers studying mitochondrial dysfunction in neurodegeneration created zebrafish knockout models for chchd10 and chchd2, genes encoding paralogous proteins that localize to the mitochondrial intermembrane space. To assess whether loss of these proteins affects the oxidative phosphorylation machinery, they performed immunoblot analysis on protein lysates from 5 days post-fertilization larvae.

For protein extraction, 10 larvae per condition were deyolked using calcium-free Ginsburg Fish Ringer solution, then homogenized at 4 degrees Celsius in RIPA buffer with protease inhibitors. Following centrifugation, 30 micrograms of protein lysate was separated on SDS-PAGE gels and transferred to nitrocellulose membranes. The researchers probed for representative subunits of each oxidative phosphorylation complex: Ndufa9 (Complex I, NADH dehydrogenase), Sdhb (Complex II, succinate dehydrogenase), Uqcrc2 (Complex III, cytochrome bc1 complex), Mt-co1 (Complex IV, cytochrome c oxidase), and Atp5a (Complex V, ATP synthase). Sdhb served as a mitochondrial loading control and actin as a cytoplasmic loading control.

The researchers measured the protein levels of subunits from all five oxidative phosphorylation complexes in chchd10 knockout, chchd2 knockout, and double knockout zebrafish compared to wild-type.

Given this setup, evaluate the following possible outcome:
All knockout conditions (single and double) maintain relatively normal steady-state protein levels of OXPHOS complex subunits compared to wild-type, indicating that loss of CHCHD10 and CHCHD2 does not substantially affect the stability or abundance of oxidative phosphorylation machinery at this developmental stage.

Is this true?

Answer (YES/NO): NO